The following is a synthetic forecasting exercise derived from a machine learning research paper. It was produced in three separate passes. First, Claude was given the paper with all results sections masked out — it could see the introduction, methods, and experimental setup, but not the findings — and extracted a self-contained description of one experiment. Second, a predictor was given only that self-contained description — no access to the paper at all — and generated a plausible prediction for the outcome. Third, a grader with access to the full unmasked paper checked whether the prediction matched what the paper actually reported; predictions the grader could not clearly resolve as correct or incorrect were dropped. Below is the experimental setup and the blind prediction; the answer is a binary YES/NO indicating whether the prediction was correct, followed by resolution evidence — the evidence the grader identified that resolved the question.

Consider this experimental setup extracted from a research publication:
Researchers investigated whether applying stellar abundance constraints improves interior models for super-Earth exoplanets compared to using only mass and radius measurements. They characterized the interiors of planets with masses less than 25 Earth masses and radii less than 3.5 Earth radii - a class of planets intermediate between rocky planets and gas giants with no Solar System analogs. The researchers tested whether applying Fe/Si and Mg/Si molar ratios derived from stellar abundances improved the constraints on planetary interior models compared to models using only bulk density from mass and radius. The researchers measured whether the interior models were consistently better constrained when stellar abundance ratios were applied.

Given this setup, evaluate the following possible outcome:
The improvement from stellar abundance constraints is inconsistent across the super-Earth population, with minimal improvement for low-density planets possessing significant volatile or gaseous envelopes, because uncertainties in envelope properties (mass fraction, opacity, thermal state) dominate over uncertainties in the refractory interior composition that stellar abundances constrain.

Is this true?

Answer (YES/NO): NO